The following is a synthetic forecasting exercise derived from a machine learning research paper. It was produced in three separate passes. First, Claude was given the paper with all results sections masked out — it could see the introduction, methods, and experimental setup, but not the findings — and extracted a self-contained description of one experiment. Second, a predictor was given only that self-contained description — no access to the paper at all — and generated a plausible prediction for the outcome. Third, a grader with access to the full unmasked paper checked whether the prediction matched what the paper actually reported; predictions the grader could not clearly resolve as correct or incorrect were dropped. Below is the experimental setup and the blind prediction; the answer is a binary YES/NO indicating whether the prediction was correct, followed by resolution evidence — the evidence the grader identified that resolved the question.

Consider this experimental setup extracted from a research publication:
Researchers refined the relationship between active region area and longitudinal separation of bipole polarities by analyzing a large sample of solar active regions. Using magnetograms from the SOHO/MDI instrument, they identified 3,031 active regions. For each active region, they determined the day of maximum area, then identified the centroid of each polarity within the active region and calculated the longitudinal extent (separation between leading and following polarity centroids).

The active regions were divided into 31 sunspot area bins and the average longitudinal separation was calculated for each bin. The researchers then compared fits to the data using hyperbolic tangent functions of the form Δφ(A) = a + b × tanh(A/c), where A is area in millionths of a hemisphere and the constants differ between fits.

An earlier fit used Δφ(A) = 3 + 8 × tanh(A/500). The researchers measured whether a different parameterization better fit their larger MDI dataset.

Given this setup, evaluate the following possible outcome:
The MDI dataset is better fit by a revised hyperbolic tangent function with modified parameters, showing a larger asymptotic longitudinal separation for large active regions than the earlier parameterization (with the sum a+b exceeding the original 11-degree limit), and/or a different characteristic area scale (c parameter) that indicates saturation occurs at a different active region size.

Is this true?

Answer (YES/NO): NO